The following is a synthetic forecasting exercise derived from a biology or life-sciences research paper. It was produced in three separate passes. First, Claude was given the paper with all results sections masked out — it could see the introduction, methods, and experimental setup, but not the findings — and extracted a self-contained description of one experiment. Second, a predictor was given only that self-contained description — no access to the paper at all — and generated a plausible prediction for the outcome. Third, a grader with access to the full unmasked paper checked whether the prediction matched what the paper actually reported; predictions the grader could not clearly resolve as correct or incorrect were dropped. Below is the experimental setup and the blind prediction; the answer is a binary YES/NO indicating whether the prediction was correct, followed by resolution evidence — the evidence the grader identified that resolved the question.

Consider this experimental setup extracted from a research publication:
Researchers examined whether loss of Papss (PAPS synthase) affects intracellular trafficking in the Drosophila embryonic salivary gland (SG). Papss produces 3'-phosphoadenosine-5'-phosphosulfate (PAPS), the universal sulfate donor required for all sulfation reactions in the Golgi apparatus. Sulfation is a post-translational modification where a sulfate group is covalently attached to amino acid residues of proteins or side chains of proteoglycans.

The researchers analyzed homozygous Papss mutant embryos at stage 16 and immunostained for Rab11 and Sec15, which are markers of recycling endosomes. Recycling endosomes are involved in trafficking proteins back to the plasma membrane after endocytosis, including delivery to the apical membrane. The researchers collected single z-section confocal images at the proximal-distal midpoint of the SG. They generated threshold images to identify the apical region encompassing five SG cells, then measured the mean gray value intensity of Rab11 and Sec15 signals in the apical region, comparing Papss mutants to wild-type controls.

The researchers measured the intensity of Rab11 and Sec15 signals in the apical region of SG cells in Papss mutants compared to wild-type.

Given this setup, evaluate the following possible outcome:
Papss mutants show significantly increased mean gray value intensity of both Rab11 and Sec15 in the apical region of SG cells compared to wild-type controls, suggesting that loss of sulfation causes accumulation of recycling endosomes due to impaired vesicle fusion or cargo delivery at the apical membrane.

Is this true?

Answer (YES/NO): NO